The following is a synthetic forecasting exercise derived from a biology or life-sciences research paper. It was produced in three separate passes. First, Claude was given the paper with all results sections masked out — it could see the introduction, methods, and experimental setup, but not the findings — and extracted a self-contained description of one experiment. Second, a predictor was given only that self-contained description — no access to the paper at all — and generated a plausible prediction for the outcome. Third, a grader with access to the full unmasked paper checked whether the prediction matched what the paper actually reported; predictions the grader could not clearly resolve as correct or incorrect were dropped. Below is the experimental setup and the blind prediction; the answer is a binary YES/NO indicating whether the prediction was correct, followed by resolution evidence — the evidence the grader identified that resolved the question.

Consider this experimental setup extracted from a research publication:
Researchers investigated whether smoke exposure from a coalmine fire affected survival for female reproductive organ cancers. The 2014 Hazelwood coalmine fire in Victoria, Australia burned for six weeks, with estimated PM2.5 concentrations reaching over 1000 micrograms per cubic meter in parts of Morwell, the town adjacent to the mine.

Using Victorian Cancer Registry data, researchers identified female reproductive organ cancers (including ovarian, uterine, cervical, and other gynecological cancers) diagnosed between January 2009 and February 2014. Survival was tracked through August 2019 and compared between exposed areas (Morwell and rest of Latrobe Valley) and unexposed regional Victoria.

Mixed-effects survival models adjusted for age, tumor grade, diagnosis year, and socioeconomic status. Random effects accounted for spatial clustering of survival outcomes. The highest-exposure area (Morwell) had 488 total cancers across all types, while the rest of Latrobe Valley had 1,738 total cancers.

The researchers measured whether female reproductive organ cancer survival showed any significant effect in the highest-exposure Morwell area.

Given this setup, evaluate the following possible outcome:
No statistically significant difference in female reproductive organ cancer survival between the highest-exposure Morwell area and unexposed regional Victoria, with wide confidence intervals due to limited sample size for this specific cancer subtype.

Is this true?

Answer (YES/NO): NO